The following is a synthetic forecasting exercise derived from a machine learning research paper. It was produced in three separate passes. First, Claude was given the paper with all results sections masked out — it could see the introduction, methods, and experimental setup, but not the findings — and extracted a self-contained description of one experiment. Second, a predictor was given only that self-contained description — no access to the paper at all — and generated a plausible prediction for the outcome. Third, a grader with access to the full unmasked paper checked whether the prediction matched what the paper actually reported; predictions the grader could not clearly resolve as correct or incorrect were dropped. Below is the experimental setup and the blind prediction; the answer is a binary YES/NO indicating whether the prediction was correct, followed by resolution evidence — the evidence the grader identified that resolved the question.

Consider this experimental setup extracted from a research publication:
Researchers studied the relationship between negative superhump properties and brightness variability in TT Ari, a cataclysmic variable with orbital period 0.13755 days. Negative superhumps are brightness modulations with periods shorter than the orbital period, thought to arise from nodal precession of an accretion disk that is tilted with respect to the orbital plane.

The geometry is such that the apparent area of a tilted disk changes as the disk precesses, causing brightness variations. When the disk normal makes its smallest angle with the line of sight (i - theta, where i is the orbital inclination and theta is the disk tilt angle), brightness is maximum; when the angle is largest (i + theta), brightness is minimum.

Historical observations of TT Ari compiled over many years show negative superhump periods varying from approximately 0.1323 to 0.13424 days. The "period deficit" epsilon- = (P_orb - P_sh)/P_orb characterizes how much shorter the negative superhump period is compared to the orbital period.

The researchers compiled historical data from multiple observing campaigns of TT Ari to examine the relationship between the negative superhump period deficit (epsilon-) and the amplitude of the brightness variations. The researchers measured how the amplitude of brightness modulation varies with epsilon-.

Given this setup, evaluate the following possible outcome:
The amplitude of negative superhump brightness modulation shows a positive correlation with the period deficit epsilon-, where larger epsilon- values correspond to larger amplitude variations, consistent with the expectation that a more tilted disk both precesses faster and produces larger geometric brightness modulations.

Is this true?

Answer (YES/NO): YES